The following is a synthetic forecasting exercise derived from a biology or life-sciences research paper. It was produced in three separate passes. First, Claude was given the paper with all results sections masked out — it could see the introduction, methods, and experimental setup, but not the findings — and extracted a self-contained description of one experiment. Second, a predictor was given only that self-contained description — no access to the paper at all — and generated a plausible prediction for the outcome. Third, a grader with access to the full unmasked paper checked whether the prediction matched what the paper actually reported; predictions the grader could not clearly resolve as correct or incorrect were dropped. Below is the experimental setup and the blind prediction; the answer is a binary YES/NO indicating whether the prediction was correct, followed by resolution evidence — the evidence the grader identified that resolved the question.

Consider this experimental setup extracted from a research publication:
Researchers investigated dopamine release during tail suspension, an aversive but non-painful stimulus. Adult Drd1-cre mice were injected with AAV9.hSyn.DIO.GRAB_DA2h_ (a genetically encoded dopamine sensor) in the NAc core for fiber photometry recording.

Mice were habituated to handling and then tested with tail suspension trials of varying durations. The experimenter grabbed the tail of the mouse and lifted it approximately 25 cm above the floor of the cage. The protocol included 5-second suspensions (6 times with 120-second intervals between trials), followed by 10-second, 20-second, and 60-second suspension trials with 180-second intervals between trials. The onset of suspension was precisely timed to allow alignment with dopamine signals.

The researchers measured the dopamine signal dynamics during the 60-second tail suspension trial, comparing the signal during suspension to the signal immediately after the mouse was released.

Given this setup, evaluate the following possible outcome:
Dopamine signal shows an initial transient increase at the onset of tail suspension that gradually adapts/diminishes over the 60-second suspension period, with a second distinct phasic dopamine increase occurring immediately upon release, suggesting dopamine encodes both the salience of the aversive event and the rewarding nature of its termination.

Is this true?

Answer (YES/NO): NO